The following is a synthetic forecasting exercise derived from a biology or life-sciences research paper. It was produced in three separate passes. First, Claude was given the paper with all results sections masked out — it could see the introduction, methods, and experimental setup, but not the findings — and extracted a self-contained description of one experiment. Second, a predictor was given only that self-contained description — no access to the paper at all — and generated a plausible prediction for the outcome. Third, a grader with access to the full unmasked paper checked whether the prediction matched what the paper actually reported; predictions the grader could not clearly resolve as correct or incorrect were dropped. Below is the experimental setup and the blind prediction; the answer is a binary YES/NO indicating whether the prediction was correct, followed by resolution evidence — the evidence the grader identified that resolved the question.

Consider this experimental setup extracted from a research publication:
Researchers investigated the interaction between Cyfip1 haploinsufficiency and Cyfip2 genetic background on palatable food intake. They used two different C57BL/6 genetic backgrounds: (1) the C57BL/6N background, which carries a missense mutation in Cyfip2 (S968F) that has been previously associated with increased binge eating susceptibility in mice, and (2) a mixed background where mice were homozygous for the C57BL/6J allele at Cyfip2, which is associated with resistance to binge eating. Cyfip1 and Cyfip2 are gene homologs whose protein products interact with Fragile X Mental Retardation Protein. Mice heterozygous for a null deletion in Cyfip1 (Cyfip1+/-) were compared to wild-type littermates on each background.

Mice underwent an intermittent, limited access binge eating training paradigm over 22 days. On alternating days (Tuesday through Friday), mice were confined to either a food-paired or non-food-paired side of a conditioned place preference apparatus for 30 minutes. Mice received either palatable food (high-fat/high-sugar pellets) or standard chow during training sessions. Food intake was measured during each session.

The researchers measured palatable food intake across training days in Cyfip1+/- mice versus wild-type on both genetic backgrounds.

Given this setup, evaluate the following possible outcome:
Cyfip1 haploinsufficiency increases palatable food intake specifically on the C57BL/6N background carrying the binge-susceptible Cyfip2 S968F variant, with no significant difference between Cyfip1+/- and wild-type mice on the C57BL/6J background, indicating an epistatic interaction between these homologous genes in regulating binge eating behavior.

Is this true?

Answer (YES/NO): NO